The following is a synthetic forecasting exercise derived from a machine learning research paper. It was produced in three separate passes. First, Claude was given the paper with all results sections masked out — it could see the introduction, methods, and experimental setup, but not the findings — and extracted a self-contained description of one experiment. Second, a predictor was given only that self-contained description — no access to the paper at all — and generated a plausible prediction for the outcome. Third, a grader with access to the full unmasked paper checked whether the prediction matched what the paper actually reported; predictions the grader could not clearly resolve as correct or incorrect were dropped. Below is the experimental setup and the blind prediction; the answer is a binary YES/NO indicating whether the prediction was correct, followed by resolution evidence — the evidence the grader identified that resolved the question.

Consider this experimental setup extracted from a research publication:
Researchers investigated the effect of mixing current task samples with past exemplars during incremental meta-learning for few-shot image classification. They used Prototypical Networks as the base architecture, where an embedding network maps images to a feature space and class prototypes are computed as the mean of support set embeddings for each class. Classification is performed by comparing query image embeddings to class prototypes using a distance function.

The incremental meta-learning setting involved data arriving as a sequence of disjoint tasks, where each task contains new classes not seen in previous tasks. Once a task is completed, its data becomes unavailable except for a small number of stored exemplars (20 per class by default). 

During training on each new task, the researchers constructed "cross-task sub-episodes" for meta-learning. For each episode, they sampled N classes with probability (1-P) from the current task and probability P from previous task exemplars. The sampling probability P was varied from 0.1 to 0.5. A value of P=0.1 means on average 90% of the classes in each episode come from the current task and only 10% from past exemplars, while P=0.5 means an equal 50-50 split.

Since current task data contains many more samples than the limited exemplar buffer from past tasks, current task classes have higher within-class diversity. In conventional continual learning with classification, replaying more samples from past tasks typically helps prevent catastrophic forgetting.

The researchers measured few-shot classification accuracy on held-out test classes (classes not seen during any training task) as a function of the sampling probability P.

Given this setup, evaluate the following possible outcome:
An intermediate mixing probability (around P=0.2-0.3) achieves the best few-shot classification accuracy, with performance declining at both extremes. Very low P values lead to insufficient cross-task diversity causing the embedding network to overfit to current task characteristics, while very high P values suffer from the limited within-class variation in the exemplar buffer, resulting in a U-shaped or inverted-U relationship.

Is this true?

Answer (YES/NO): YES